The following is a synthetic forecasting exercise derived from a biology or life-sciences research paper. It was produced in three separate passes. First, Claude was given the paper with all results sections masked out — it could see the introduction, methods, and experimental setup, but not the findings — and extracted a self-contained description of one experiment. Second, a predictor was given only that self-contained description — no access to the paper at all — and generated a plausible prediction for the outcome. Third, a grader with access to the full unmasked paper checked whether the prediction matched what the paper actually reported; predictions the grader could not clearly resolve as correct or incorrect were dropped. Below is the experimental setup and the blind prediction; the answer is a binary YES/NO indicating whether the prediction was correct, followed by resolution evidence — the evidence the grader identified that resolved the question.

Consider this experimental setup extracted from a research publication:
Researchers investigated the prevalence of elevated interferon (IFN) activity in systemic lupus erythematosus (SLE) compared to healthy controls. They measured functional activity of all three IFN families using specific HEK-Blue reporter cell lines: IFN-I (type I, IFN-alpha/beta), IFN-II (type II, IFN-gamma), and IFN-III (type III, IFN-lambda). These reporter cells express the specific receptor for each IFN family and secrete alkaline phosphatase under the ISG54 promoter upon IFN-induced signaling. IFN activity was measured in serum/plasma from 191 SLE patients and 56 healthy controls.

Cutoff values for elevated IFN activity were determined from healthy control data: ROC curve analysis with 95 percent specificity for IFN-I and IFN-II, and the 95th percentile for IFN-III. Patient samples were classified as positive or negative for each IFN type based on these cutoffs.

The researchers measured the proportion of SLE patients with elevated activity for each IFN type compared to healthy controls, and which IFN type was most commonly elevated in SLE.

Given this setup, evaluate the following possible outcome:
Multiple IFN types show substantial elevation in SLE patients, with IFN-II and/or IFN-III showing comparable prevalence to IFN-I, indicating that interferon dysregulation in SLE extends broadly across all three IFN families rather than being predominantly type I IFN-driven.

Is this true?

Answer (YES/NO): NO